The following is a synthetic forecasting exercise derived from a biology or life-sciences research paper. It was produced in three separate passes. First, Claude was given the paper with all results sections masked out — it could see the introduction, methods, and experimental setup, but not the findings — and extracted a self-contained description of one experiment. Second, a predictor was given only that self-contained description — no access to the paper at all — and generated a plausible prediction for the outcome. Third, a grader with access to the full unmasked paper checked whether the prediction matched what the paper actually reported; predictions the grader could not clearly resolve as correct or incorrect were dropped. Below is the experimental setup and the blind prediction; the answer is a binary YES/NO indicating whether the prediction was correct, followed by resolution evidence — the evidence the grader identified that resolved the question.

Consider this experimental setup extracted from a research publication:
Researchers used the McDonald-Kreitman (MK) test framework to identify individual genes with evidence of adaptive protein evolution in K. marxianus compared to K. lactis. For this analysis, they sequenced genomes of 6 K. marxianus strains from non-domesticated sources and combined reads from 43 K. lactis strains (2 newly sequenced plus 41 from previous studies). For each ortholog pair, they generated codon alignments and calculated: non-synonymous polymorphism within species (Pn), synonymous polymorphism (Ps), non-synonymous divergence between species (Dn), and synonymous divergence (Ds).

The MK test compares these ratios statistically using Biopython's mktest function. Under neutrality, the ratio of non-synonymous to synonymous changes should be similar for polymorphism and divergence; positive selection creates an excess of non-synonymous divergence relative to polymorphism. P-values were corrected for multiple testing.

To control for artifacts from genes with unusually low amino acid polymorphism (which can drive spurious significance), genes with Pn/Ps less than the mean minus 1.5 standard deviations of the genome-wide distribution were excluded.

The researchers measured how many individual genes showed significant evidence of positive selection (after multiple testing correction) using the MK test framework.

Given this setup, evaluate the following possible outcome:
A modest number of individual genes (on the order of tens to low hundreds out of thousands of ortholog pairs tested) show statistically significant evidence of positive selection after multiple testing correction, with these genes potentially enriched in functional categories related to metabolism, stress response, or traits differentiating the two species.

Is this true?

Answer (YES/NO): NO